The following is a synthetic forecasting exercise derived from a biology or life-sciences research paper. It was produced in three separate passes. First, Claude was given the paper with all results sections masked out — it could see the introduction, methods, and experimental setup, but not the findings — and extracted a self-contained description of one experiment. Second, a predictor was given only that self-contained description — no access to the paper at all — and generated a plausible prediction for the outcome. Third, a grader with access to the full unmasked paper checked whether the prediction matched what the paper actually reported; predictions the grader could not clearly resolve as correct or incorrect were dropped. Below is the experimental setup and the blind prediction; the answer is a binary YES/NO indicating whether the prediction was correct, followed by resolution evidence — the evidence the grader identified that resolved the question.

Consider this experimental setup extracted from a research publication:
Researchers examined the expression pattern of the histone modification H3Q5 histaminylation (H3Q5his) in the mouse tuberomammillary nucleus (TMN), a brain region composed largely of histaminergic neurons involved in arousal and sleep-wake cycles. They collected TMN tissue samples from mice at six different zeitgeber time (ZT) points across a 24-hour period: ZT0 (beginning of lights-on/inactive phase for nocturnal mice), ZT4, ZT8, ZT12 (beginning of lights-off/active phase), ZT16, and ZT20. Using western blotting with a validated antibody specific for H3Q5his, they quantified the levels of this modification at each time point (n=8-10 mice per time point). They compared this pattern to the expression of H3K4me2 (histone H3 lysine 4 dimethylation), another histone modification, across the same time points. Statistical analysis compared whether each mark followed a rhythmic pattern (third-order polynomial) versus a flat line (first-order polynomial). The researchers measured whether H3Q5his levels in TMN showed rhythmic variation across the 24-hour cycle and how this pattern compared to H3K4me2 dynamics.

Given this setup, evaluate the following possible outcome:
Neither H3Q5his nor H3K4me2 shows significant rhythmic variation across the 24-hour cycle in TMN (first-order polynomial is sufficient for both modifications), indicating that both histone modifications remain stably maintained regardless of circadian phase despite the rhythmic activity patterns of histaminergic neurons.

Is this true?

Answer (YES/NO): NO